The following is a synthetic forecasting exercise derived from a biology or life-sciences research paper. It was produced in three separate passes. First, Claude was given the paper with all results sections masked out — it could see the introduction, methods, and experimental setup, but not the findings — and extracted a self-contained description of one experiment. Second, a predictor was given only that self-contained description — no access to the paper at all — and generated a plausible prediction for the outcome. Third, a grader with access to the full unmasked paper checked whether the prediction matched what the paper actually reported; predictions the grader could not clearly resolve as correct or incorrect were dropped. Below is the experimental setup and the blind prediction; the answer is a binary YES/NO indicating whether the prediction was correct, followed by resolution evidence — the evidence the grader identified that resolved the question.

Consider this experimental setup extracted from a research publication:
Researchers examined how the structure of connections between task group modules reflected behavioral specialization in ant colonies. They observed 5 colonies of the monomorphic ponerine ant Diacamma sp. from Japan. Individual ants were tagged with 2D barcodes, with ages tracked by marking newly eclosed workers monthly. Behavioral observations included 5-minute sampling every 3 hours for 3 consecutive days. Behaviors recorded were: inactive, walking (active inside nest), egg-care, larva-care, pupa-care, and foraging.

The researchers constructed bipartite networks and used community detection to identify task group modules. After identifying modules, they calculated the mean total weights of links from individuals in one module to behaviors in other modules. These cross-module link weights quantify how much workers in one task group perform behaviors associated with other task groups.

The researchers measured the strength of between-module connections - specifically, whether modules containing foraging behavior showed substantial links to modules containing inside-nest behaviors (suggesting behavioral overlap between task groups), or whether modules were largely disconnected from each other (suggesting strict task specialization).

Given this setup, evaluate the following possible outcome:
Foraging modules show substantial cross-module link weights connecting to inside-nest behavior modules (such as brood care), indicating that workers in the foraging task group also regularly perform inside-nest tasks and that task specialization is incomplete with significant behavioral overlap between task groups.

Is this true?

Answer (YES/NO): NO